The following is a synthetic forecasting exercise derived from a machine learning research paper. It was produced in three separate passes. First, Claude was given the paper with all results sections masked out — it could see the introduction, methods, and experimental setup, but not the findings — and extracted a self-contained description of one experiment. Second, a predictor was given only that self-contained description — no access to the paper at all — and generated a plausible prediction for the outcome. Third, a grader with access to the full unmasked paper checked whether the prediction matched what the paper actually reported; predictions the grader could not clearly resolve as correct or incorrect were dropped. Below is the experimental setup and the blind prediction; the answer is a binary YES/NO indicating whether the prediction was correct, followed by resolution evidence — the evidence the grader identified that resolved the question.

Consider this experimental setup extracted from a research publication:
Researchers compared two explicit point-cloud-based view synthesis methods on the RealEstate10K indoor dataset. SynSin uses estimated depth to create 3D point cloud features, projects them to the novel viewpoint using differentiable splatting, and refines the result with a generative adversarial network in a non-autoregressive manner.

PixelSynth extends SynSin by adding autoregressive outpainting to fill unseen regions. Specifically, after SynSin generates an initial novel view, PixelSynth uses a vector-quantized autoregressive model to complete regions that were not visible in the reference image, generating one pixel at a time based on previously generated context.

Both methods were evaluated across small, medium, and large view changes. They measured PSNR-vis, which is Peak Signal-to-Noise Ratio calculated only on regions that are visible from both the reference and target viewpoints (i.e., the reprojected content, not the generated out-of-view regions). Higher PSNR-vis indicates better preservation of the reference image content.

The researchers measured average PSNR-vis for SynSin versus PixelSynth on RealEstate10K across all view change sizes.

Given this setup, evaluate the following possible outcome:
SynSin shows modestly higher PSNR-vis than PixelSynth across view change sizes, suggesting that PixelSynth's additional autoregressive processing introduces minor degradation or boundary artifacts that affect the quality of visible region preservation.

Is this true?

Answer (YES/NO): NO